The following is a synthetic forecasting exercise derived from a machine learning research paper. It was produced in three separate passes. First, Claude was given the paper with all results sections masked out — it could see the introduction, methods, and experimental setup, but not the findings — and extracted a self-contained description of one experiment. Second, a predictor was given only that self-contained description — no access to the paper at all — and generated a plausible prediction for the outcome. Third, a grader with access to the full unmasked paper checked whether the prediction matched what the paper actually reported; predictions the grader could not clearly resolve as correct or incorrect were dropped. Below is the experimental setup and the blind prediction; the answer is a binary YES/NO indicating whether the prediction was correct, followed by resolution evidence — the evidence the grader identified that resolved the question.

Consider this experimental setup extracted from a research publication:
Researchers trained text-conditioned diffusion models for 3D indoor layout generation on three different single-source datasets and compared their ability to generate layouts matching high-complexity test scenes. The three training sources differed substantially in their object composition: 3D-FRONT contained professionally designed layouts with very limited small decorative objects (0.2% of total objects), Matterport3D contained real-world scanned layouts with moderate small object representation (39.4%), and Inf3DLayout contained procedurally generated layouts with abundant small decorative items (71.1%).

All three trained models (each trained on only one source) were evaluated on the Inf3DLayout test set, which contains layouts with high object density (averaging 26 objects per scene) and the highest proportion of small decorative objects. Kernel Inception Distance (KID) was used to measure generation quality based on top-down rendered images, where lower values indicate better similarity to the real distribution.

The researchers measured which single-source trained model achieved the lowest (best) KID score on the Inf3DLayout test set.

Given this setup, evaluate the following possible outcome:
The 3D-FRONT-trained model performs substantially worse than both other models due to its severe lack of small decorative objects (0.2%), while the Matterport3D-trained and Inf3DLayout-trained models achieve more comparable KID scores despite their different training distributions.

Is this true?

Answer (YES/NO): NO